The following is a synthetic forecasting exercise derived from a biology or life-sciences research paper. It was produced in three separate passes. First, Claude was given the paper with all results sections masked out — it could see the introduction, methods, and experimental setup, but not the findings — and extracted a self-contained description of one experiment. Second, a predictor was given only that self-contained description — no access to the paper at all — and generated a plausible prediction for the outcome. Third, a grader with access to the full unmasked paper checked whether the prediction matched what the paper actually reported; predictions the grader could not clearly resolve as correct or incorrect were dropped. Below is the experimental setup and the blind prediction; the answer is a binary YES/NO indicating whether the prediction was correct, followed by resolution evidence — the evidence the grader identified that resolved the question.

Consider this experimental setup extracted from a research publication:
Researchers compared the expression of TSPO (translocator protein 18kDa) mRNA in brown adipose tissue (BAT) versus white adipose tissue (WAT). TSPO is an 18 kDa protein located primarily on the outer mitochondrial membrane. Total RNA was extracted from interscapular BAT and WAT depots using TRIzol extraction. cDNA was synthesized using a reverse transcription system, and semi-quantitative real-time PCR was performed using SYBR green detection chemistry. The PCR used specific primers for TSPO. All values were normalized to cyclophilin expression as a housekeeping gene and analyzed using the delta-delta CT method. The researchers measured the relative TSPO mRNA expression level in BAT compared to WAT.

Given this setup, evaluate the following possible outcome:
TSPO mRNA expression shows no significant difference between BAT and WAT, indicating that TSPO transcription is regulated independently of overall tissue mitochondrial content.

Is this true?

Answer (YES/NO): NO